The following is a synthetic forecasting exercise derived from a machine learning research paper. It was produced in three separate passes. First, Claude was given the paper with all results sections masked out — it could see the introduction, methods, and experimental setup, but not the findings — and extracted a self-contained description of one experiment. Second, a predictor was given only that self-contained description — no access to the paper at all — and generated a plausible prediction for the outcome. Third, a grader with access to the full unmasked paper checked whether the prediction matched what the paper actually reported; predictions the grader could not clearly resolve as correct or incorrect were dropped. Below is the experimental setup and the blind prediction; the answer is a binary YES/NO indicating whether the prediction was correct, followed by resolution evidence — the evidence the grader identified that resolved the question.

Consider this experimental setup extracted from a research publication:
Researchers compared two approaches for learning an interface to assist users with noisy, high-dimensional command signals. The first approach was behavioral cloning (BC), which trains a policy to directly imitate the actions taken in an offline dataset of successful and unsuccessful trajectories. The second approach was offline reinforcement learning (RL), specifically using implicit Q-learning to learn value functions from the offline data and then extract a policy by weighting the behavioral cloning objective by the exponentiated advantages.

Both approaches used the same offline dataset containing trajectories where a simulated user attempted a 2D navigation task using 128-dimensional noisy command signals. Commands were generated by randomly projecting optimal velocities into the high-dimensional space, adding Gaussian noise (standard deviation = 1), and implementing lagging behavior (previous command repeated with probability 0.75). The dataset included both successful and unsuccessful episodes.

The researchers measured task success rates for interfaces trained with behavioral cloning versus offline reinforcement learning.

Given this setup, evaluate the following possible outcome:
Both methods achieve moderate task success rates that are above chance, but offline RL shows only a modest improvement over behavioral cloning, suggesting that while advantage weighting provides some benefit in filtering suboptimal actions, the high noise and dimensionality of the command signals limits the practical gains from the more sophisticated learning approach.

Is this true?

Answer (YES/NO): NO